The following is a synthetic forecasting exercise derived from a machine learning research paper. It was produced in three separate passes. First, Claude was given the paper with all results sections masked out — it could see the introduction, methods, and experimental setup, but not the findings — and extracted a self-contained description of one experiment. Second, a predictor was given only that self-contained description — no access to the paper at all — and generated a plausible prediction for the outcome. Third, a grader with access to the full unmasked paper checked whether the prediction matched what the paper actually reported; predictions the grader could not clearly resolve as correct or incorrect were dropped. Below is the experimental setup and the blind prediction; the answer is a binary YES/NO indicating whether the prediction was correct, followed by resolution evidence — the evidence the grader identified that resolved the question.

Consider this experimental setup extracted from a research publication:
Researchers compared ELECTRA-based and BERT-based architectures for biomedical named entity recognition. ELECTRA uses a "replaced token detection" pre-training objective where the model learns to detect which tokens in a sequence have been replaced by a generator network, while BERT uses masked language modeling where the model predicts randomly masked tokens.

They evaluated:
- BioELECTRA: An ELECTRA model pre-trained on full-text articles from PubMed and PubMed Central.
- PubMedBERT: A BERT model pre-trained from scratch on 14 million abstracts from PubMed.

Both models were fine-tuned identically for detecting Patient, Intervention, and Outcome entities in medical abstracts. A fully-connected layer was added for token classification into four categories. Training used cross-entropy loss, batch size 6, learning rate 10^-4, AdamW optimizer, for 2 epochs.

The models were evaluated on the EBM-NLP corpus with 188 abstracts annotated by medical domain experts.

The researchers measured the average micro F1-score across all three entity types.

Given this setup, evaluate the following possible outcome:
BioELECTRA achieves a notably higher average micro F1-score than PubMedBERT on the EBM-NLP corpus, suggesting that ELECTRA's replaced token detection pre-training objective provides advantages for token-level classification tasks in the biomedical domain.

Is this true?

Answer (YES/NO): NO